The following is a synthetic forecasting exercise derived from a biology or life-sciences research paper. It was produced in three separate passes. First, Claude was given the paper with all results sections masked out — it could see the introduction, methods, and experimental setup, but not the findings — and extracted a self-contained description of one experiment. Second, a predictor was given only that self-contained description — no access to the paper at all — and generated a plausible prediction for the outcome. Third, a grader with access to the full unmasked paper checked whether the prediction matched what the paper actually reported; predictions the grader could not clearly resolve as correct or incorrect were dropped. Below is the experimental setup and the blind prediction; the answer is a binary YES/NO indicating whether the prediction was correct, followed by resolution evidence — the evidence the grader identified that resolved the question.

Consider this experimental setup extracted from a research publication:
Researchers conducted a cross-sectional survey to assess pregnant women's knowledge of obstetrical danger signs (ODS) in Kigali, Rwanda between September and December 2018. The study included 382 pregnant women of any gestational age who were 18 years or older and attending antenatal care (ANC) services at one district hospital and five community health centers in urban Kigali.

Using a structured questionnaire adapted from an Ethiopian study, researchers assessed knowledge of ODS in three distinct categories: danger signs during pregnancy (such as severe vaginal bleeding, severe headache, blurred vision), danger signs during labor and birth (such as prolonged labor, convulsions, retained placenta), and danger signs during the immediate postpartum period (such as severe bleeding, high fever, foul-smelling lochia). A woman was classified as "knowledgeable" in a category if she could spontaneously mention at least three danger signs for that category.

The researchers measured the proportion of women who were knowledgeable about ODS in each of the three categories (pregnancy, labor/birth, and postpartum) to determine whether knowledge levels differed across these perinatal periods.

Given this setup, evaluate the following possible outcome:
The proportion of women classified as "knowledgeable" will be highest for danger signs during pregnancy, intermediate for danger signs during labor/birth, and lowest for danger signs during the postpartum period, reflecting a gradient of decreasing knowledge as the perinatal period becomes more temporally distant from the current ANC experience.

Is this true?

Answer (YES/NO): NO